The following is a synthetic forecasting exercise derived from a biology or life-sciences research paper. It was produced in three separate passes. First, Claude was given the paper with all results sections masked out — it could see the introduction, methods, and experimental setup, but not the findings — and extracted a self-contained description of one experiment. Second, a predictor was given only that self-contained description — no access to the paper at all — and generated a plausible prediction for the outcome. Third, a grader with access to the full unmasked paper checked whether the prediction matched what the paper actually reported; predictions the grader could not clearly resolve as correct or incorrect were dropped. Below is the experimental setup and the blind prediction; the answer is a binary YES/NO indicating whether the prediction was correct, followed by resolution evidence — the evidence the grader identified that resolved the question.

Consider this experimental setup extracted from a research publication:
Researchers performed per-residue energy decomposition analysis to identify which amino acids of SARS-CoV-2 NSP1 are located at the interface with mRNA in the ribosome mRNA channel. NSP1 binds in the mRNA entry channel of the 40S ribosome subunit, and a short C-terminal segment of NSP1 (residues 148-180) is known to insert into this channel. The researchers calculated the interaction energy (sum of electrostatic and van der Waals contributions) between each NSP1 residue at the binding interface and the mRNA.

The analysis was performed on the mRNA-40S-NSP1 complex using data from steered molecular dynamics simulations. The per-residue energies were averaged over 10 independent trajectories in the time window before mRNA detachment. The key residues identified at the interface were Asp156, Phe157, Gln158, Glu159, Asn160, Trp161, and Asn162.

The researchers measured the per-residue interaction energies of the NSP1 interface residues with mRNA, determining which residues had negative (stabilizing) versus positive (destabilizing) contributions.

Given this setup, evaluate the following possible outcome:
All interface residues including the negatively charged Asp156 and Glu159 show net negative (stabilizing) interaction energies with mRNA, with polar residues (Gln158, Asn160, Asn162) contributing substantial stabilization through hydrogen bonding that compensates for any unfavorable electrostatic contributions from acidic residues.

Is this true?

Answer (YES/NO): NO